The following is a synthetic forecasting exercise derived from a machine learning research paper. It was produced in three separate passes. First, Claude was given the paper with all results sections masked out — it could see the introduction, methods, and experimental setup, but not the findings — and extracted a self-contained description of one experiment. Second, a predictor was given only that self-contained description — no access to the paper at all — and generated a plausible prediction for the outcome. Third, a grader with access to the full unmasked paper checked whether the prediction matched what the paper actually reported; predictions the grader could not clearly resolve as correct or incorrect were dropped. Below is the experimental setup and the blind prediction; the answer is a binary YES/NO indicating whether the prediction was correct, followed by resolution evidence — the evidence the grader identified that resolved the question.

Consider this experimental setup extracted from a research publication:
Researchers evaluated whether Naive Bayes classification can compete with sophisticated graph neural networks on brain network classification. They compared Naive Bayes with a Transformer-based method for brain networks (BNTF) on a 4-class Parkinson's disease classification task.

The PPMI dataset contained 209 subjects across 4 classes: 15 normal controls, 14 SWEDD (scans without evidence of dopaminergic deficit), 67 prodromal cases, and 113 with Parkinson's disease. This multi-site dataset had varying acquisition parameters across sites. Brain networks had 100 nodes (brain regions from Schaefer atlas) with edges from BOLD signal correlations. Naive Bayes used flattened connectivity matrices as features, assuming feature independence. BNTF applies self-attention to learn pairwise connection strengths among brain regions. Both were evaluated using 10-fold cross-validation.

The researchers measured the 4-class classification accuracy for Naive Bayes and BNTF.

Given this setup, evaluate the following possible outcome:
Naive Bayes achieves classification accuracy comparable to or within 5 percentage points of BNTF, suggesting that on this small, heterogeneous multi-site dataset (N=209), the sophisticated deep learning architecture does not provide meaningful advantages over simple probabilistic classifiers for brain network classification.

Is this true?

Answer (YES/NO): NO